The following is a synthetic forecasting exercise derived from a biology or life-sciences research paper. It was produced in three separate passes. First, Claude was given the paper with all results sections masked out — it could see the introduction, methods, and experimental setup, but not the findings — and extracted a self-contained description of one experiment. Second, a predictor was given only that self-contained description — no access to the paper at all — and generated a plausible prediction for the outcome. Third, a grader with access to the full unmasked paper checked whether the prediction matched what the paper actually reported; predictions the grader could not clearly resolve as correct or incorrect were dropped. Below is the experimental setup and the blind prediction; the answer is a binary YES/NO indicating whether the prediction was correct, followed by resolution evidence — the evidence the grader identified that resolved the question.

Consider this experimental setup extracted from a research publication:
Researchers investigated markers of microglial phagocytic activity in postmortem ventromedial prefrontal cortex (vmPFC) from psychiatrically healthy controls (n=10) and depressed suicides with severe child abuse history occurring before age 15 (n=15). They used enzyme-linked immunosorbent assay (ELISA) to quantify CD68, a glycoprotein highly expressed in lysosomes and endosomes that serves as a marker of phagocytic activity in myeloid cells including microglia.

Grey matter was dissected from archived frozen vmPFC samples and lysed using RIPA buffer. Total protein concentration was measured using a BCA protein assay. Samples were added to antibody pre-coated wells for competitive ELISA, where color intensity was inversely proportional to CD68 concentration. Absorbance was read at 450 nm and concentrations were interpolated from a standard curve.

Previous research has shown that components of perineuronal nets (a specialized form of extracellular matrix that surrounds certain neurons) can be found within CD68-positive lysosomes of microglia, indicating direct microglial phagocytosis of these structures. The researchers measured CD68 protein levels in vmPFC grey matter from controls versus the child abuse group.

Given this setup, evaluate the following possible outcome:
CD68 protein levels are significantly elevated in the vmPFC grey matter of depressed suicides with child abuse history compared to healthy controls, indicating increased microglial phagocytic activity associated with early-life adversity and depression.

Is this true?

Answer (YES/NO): NO